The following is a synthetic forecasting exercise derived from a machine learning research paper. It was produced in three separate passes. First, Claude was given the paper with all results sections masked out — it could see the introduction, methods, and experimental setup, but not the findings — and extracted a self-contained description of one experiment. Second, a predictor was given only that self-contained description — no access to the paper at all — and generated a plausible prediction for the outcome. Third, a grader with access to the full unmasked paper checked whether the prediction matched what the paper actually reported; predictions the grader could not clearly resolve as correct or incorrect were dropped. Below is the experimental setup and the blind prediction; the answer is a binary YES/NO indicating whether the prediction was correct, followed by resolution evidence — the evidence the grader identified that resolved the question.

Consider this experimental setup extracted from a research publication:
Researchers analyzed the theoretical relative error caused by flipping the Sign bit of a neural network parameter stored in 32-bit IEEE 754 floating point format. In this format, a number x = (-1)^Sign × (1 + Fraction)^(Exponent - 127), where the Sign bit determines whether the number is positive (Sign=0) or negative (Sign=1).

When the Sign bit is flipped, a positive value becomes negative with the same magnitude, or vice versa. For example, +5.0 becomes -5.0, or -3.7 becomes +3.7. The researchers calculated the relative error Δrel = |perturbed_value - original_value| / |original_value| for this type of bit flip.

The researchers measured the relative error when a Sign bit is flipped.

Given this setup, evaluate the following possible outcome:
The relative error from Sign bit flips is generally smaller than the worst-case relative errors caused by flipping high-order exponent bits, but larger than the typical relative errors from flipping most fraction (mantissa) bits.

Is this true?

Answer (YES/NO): YES